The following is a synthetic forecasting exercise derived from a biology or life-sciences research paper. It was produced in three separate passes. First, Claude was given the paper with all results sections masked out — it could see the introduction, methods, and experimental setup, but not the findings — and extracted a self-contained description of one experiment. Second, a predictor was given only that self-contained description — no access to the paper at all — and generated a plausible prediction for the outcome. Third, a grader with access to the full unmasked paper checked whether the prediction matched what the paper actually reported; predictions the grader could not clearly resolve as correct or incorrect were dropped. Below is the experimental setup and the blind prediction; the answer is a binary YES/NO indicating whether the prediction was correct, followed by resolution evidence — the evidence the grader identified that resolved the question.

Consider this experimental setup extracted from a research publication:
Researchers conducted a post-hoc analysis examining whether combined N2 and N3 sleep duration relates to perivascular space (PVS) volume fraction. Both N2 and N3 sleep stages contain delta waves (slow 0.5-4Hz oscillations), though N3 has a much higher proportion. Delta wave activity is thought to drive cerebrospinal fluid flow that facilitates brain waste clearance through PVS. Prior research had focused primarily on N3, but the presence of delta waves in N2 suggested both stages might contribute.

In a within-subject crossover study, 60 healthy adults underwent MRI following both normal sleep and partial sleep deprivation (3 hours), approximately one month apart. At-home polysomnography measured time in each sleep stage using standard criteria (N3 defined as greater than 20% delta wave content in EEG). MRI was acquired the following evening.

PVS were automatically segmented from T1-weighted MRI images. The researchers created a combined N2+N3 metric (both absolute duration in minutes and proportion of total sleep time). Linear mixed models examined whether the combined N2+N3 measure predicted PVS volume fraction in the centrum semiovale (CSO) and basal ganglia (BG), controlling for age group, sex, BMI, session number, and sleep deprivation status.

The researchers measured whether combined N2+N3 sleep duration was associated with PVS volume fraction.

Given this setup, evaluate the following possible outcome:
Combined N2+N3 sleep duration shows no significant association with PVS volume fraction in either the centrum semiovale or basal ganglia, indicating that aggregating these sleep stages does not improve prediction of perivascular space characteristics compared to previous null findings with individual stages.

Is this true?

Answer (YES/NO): YES